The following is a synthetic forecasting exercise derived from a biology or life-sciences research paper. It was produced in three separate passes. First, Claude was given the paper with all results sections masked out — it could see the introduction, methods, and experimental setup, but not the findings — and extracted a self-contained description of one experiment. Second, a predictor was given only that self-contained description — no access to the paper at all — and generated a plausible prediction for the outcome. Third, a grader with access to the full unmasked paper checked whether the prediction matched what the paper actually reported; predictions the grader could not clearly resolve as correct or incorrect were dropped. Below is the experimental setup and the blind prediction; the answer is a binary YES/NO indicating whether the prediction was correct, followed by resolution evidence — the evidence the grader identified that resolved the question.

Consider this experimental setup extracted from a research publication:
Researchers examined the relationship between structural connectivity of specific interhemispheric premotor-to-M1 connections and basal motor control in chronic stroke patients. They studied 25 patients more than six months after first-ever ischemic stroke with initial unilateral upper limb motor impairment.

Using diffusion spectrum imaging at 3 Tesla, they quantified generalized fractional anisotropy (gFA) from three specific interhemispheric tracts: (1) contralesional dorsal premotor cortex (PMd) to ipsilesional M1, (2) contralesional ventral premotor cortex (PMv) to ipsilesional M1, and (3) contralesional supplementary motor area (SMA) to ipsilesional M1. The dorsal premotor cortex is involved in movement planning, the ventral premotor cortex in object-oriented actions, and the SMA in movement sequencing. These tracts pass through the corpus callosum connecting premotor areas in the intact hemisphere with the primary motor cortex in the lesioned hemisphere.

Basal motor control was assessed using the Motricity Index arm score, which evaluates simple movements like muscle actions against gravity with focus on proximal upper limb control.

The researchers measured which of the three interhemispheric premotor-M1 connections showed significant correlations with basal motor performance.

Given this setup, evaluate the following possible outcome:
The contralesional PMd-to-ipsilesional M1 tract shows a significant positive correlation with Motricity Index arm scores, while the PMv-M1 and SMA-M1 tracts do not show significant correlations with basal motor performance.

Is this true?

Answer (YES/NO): NO